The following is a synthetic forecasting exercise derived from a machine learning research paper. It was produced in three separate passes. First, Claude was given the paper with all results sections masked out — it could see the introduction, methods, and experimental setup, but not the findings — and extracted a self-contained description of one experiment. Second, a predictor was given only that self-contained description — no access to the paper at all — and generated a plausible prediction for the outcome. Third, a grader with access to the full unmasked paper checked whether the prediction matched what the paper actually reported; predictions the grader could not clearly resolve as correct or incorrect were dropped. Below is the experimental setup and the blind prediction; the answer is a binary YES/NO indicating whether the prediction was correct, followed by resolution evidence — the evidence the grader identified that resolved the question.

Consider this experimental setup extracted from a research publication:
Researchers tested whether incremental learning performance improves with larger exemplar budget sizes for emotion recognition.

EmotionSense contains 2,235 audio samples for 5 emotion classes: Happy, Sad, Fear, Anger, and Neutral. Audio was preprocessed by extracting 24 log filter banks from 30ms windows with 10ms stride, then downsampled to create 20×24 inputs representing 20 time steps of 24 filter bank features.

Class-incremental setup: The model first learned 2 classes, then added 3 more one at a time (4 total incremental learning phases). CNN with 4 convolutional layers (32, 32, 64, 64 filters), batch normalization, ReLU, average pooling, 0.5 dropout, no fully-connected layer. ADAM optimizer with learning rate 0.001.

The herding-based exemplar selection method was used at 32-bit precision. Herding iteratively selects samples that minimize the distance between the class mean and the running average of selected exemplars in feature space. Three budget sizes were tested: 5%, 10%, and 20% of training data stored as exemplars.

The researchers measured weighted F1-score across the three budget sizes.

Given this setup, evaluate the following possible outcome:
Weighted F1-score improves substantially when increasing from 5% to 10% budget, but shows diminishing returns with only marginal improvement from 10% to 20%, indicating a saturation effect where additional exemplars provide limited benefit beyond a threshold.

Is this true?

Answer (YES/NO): NO